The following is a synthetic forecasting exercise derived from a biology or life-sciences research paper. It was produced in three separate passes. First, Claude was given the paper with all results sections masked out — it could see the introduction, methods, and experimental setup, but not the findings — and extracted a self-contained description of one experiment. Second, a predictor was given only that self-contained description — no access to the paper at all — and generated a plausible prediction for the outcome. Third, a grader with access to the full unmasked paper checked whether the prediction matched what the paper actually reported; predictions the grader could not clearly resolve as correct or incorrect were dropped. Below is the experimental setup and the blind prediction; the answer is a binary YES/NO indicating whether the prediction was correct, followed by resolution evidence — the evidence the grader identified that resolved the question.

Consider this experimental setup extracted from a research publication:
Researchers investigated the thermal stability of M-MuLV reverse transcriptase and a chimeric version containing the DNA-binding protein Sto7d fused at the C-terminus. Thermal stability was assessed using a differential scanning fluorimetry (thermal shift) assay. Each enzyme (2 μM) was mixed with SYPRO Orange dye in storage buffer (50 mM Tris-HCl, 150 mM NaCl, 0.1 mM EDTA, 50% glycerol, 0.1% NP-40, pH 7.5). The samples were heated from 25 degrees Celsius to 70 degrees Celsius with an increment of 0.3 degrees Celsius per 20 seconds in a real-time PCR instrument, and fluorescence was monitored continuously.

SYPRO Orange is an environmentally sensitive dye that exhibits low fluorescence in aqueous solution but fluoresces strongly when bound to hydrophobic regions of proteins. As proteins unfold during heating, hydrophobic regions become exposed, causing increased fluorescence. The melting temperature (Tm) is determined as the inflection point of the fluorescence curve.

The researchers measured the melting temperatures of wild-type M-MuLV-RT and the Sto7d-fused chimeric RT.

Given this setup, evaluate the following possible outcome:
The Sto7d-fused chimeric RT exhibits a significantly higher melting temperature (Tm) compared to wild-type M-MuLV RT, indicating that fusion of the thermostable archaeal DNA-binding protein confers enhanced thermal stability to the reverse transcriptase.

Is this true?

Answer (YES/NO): NO